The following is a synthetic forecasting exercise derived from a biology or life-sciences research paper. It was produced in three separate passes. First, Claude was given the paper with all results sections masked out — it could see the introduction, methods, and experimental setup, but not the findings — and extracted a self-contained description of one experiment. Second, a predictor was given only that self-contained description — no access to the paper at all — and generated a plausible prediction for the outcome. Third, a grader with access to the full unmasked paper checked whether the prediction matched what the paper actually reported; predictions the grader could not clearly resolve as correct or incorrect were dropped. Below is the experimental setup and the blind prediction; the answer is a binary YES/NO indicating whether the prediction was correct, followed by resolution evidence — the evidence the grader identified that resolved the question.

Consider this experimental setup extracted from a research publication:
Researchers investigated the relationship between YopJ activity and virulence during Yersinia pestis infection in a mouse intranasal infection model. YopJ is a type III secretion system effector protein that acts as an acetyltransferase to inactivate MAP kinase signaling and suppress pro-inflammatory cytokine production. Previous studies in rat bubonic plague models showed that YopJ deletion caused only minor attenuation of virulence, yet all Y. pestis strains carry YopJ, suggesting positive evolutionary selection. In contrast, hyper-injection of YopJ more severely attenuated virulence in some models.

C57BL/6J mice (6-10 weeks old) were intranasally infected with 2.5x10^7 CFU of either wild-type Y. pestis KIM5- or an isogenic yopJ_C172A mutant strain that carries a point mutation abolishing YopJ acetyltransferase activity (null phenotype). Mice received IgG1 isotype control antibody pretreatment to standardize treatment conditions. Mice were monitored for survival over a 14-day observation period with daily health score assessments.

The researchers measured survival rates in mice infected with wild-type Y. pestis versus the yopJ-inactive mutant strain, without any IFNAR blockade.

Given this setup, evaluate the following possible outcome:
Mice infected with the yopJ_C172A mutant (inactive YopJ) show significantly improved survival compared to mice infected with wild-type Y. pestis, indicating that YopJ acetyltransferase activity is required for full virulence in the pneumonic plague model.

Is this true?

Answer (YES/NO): NO